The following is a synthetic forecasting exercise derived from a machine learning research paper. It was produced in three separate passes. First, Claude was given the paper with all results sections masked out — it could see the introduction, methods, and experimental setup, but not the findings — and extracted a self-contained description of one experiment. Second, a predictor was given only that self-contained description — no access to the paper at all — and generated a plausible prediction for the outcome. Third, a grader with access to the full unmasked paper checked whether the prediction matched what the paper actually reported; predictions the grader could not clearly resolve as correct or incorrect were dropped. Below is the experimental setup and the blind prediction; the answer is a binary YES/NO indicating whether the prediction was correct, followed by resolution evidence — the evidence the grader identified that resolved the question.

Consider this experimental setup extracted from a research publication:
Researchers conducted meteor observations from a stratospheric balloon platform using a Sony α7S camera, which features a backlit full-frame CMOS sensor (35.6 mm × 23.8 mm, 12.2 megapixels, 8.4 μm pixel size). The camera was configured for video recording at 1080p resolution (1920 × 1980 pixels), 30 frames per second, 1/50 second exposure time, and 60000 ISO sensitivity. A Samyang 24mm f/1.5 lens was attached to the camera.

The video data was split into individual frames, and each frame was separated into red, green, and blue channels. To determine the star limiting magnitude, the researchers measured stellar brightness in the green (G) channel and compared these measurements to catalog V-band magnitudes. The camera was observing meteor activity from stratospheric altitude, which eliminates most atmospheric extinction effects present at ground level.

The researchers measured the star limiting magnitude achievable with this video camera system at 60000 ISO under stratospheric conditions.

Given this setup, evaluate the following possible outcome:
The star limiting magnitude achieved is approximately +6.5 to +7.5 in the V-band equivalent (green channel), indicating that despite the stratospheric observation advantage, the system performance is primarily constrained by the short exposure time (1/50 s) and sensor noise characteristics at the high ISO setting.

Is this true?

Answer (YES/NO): NO